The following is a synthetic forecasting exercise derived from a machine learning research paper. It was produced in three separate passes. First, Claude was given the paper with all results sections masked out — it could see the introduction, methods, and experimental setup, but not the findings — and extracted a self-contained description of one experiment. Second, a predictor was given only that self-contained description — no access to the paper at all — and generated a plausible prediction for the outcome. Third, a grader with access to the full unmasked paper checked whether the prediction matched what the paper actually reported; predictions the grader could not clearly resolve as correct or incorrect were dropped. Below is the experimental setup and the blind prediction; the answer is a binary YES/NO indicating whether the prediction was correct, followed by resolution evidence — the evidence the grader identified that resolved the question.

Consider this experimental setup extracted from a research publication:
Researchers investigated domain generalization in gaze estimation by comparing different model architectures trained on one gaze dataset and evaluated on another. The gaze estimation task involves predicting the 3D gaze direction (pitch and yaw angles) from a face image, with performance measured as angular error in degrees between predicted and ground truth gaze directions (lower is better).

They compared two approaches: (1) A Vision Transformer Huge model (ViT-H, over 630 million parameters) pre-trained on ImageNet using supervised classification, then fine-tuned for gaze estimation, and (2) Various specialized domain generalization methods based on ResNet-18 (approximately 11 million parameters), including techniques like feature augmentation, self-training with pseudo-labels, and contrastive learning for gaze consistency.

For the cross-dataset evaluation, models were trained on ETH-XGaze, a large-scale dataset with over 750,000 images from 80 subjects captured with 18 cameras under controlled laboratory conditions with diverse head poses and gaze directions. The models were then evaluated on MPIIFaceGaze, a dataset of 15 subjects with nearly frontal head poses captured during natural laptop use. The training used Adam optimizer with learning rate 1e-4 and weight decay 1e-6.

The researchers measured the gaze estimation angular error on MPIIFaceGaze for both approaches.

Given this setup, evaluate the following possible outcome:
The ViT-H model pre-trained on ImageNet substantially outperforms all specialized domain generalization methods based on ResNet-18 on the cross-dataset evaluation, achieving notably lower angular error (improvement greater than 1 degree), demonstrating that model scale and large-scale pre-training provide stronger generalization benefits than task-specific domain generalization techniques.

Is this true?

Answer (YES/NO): NO